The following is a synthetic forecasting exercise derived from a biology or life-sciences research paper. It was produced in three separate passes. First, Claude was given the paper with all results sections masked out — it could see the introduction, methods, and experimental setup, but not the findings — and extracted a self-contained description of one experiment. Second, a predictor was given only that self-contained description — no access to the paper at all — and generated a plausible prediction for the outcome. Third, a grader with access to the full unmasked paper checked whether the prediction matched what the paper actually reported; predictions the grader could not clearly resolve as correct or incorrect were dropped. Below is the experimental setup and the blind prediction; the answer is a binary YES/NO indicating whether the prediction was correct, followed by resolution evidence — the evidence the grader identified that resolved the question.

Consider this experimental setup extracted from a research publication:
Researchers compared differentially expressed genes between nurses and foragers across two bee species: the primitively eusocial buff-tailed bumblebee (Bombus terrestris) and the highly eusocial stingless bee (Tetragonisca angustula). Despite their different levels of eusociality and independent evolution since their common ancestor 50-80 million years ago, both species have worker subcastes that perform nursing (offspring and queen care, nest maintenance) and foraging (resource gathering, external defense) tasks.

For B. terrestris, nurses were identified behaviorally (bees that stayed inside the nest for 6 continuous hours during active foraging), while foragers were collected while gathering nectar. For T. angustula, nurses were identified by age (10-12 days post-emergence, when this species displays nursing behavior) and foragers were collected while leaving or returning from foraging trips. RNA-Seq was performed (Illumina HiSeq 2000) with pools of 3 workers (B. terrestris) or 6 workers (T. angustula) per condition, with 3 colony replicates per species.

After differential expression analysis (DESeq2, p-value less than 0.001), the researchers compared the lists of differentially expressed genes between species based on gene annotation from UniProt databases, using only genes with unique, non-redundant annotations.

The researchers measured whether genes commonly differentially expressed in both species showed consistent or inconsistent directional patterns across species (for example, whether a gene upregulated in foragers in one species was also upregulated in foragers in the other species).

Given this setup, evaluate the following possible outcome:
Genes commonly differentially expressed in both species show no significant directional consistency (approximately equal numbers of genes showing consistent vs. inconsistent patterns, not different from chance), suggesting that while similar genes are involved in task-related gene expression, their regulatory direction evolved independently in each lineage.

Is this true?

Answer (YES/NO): NO